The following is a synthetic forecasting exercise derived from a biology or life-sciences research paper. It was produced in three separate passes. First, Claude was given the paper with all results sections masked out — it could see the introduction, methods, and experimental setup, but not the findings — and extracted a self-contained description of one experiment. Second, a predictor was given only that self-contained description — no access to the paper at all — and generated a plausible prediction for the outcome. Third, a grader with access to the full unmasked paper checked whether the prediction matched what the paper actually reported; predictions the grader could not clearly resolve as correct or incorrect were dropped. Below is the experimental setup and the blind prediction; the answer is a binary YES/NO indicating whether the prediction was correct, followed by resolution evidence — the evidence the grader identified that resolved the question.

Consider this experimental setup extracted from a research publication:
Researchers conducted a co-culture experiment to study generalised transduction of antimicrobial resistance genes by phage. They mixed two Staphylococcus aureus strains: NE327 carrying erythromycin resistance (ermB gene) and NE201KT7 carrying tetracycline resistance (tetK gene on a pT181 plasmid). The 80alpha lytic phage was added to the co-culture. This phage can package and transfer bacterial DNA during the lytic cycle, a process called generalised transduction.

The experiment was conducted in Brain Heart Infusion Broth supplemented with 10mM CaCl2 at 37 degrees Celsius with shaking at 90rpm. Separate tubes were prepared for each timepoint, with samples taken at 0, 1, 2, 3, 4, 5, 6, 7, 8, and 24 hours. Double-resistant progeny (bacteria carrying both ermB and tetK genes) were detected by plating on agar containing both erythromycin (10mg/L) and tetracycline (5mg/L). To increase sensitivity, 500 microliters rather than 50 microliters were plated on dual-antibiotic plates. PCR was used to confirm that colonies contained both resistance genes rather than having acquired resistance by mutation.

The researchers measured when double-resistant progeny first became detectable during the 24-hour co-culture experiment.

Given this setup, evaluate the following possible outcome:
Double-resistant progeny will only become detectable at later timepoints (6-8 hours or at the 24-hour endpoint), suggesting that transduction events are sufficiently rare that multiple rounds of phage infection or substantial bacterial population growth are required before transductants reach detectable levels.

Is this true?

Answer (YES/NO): YES